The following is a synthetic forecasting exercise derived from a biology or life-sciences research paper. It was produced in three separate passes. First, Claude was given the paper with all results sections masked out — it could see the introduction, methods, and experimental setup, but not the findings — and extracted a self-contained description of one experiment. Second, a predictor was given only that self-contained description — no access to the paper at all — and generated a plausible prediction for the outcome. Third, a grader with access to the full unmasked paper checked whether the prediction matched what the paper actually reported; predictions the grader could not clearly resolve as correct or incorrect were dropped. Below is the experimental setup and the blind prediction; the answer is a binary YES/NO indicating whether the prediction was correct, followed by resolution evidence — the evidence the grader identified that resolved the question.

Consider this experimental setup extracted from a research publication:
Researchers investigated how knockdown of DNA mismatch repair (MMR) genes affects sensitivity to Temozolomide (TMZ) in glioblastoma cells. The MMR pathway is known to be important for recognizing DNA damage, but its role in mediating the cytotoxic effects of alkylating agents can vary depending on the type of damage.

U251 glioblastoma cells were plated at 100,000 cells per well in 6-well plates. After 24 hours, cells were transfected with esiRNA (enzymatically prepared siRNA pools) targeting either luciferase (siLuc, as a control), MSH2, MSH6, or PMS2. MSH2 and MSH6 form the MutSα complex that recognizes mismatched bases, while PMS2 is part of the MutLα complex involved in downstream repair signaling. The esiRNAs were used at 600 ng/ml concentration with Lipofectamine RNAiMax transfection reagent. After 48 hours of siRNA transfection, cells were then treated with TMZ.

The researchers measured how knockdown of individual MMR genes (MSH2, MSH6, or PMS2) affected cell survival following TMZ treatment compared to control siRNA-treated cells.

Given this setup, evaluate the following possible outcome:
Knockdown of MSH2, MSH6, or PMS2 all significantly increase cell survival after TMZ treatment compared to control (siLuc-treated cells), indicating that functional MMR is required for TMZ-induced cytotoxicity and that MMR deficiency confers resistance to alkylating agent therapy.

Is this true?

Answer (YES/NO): YES